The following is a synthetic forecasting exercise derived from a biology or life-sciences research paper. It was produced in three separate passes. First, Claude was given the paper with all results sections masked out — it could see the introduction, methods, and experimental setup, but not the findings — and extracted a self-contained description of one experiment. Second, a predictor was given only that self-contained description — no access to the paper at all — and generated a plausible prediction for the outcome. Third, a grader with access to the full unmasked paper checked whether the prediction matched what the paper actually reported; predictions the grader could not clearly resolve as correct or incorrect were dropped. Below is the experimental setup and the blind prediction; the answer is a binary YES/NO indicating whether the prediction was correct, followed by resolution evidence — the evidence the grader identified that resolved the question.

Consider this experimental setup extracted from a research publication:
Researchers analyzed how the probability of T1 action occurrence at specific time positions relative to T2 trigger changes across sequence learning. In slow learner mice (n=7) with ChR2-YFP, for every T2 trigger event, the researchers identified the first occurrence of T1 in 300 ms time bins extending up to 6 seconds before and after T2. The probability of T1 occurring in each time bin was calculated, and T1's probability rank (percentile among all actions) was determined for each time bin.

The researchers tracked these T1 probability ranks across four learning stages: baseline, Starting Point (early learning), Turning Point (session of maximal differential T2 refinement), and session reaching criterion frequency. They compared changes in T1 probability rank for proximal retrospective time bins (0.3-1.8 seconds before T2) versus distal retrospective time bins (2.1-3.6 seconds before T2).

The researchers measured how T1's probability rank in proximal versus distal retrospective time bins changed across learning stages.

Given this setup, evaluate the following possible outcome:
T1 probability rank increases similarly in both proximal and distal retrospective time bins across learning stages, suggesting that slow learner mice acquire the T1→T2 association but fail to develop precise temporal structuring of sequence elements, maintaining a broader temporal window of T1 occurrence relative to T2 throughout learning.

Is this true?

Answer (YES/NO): NO